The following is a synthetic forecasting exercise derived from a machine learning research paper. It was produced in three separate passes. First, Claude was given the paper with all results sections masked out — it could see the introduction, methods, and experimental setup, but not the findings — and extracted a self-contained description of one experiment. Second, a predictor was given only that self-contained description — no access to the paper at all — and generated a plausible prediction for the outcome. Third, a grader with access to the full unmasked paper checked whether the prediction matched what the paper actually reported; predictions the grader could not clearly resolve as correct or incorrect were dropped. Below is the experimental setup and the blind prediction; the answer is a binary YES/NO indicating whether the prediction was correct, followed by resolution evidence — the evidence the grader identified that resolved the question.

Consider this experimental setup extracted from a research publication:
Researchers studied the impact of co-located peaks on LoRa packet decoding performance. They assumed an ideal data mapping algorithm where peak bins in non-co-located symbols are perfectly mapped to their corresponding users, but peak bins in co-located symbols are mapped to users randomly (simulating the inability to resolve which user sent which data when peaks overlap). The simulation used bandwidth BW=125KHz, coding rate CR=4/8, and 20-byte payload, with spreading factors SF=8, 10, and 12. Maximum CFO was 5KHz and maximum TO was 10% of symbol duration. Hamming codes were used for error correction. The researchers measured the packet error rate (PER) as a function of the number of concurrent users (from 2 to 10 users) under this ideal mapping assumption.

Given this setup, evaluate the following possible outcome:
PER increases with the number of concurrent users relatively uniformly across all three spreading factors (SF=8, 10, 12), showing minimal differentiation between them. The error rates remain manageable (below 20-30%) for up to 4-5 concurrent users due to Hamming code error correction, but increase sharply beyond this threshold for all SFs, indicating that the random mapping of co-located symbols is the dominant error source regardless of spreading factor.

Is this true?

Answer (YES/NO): NO